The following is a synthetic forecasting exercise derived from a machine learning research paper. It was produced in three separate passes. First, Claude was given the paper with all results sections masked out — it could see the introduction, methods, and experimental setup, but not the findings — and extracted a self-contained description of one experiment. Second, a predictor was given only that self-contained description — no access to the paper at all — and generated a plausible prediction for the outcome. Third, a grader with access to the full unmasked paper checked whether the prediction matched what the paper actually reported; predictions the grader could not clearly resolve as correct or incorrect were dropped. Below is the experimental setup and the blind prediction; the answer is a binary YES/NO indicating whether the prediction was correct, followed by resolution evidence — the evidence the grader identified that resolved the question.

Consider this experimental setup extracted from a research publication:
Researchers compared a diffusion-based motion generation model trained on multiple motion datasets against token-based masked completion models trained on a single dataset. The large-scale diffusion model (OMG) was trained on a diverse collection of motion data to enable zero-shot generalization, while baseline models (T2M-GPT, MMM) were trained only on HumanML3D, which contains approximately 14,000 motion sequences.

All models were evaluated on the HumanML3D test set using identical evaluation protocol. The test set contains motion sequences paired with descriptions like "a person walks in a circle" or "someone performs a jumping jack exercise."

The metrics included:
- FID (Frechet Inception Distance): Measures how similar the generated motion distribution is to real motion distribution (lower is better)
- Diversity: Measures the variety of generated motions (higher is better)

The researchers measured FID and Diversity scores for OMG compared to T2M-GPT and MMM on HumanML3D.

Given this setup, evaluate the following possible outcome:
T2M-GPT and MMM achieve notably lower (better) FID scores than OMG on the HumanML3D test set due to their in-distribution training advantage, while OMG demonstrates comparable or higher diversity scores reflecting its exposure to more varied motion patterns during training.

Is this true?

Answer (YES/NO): YES